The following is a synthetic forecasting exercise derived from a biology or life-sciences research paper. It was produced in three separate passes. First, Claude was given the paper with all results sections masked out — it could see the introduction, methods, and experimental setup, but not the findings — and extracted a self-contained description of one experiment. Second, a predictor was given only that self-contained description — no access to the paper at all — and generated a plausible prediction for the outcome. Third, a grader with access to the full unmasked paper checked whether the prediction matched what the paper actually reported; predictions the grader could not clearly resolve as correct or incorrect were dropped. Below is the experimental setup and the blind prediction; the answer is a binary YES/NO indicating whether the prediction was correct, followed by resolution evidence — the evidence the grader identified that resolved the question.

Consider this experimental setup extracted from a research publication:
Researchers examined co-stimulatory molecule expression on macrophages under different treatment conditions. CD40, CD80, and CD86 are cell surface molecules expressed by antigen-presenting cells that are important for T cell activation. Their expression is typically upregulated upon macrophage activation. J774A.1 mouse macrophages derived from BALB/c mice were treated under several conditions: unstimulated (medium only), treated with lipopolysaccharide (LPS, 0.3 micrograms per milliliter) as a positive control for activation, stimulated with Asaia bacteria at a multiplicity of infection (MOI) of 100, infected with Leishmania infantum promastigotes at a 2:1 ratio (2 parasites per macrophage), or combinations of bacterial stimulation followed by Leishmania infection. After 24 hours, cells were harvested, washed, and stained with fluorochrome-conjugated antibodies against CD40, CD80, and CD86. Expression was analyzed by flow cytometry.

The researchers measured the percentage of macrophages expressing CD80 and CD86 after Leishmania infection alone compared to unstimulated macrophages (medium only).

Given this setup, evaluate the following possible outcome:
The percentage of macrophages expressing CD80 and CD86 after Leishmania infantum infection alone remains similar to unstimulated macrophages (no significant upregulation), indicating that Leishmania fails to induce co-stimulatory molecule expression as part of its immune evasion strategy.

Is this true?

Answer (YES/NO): NO